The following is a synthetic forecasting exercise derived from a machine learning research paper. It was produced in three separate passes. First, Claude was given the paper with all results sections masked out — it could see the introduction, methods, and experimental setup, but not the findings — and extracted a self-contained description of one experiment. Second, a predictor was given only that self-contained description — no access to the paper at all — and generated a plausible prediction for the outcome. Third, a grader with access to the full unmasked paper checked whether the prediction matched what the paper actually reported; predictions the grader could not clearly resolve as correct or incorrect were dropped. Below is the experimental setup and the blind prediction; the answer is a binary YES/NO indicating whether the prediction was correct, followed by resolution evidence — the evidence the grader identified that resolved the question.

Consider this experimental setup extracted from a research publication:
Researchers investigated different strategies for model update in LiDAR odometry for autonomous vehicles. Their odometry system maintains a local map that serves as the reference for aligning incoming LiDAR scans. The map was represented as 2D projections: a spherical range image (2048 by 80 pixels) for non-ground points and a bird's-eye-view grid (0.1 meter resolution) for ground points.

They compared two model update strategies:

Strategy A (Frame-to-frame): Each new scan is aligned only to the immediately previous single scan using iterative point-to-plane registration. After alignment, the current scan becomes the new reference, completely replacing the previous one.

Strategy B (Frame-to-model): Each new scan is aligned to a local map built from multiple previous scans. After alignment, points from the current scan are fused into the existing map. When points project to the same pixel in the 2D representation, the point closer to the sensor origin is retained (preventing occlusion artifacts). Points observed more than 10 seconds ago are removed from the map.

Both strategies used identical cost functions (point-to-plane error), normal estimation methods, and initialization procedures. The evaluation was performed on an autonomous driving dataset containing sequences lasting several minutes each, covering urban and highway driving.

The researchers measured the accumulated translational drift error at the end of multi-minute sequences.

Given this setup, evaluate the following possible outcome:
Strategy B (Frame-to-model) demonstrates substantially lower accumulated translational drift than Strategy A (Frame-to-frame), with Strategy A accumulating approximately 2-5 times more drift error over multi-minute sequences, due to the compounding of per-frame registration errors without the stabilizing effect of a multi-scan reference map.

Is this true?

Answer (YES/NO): YES